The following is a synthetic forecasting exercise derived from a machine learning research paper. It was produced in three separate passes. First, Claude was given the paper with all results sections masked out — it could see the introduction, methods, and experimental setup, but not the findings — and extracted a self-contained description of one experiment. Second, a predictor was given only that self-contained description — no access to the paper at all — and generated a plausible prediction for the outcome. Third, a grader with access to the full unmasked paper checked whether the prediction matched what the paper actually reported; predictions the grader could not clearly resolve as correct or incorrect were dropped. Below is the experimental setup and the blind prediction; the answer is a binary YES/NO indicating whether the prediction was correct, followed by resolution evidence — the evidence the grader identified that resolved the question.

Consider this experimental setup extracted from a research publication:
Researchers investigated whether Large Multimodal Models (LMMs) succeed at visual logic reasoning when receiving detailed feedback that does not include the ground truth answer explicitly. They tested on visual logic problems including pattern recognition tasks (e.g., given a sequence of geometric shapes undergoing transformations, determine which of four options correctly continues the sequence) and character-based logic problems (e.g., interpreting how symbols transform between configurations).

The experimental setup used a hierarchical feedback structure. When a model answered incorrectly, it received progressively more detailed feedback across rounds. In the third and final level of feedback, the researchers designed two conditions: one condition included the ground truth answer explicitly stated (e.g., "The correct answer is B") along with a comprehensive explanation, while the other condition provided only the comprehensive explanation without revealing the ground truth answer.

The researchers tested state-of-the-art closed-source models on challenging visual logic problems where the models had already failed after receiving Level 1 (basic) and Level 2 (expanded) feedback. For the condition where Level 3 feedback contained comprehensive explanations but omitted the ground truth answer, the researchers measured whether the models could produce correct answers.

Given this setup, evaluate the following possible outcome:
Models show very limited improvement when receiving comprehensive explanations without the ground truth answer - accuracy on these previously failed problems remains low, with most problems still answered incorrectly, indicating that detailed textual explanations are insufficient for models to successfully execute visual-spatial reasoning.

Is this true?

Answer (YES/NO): YES